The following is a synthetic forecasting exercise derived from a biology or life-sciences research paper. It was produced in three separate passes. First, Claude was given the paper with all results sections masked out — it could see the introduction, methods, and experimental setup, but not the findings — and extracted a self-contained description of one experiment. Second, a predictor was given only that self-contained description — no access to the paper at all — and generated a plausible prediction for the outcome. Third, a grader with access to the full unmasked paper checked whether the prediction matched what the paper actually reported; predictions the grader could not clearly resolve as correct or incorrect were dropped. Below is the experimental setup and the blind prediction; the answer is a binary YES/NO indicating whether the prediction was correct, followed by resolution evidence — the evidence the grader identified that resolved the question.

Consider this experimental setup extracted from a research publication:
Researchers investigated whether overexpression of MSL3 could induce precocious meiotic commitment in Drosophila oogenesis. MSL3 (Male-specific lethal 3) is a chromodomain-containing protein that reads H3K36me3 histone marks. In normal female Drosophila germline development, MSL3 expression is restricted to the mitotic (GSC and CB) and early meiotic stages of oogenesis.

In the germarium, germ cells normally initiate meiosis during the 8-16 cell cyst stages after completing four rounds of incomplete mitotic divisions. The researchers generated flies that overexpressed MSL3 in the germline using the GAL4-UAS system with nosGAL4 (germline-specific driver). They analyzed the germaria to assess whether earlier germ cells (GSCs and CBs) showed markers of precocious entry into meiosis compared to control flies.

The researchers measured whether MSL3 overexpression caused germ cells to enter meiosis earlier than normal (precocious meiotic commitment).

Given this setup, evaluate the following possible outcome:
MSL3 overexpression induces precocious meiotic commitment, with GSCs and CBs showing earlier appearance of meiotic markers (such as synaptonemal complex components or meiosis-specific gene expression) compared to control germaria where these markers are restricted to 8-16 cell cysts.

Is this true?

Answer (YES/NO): NO